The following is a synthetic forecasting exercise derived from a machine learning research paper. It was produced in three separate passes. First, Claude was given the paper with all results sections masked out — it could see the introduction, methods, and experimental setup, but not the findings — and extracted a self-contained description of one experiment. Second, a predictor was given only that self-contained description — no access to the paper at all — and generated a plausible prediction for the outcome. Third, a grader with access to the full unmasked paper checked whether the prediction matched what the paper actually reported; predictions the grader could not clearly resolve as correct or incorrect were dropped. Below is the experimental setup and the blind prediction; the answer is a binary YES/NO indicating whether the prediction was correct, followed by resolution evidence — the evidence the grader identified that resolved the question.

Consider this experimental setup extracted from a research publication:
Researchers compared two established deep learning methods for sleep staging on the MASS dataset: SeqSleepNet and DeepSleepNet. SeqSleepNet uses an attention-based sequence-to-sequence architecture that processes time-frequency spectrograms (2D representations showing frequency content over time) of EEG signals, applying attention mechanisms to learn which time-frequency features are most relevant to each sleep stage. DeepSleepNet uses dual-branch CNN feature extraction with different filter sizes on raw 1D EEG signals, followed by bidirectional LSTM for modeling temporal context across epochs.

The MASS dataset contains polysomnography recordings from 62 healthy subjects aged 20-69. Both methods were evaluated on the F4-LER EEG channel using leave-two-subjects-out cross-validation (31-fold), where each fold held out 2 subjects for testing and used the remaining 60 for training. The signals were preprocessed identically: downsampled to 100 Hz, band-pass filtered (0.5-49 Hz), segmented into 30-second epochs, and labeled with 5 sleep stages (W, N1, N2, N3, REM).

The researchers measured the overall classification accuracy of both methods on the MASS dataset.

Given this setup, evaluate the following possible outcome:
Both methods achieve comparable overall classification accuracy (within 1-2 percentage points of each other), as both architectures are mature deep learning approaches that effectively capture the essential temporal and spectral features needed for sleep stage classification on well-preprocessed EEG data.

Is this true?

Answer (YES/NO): NO